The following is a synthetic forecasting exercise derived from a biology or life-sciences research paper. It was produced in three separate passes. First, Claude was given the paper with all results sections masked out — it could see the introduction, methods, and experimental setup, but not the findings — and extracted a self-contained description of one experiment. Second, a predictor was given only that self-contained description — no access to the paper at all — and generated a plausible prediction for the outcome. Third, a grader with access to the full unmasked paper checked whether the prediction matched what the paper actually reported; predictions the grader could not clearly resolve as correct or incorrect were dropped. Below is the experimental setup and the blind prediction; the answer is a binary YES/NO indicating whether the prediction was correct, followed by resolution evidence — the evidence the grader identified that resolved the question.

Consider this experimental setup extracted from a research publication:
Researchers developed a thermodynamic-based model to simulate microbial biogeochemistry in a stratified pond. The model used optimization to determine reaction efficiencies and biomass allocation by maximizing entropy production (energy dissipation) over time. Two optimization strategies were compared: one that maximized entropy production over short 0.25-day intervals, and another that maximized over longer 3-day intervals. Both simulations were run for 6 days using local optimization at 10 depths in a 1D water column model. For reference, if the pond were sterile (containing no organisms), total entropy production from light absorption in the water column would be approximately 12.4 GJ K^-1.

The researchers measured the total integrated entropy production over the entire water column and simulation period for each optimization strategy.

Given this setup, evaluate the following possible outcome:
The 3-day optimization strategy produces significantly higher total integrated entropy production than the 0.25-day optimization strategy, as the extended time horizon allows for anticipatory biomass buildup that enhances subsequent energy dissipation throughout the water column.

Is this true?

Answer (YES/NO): YES